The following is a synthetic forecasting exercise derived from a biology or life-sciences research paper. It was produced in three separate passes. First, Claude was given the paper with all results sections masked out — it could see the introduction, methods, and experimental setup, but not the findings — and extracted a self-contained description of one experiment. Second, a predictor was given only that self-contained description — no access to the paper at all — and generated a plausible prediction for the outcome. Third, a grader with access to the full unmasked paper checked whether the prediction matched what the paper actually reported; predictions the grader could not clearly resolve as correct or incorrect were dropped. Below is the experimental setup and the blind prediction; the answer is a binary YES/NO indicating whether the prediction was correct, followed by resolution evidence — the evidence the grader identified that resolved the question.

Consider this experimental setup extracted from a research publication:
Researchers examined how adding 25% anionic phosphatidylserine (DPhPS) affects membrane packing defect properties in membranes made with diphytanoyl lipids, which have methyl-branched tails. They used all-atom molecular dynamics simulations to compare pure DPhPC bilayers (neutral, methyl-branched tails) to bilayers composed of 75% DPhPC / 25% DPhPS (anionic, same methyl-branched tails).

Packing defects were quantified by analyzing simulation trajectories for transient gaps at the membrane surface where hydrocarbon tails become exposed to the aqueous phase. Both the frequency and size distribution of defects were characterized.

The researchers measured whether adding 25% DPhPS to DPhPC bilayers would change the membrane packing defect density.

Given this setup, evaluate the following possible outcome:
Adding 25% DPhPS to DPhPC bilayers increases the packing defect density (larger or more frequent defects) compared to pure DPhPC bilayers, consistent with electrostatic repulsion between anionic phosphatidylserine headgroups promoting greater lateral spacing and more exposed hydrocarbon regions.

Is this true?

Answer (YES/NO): YES